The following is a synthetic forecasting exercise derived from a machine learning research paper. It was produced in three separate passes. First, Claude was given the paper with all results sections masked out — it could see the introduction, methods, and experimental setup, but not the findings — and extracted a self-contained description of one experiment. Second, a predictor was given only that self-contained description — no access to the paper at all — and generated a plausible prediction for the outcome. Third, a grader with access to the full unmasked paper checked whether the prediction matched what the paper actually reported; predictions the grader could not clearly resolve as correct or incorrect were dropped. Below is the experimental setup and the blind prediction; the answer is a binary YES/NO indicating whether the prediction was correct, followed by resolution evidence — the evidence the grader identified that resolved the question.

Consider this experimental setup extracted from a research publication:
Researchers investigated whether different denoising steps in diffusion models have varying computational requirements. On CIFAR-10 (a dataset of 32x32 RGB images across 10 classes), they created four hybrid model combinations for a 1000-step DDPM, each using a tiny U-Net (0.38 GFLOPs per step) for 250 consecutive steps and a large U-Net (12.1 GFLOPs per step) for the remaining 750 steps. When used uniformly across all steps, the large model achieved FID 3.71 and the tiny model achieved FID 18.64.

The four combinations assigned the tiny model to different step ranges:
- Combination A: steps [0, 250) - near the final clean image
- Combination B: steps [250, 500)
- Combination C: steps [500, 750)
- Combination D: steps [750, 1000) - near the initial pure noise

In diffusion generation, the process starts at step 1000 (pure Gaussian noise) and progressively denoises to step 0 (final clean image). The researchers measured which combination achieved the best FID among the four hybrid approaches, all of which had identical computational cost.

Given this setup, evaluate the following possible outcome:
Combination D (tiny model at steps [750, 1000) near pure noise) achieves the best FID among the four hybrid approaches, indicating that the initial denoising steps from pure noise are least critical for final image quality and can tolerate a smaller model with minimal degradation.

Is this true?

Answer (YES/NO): NO